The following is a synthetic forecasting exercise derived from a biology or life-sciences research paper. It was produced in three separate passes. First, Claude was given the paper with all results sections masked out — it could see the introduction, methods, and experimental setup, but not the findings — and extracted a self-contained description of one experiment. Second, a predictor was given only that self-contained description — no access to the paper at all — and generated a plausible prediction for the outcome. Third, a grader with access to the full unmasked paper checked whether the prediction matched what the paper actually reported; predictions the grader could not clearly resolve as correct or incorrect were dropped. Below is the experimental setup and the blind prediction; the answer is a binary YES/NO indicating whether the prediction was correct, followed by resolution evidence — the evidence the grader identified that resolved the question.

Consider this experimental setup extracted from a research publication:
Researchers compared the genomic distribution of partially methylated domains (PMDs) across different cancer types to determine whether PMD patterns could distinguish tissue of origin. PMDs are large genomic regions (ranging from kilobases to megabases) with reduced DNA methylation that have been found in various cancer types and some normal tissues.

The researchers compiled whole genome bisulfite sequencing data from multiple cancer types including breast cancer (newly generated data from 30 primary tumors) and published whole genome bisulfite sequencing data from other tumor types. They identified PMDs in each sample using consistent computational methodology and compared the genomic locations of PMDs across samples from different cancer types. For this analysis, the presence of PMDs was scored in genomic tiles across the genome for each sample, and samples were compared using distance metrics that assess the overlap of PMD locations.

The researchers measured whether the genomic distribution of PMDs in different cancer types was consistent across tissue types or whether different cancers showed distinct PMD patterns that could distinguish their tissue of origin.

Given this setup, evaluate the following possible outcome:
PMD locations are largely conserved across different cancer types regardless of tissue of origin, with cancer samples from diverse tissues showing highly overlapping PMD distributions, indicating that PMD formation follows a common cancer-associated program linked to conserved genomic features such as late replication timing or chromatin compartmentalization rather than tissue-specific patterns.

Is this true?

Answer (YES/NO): NO